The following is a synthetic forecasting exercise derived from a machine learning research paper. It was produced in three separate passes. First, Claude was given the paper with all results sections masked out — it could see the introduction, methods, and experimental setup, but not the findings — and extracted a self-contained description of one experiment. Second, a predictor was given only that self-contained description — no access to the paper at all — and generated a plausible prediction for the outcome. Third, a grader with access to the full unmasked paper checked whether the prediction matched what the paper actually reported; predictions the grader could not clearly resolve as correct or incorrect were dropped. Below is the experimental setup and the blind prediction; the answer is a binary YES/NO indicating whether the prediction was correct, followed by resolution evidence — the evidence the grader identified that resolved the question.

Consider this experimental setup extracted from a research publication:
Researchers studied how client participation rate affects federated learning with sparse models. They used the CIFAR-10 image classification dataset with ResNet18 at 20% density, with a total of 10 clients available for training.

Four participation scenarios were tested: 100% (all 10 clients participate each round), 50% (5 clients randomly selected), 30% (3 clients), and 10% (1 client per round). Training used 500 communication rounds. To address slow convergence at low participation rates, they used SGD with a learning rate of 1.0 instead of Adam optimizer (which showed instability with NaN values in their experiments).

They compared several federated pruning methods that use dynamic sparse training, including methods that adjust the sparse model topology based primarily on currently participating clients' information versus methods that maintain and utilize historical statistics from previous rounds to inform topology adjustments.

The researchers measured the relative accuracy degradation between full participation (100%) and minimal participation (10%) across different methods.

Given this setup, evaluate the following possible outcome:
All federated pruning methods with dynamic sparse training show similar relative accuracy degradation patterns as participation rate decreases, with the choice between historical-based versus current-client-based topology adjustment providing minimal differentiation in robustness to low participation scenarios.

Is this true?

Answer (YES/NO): NO